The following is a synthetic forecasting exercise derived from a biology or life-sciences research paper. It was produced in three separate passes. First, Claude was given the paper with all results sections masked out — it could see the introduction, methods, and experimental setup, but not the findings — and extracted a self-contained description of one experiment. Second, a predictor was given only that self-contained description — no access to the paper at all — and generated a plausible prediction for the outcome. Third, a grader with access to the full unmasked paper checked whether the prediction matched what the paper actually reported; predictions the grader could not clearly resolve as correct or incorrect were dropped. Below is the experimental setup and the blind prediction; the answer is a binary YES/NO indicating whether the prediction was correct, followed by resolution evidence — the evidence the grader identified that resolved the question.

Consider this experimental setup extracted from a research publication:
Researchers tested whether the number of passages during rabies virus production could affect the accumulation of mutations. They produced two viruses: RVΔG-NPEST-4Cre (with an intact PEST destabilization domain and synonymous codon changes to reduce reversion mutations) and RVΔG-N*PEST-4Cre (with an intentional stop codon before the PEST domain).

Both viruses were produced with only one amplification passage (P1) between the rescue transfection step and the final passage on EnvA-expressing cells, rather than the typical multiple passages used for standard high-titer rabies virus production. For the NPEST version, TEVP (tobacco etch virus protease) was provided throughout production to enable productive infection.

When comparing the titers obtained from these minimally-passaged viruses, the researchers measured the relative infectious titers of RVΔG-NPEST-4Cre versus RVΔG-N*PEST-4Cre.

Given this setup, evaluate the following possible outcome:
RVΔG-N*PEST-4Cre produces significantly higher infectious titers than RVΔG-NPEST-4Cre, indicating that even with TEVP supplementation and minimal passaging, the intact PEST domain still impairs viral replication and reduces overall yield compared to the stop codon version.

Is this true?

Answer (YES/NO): YES